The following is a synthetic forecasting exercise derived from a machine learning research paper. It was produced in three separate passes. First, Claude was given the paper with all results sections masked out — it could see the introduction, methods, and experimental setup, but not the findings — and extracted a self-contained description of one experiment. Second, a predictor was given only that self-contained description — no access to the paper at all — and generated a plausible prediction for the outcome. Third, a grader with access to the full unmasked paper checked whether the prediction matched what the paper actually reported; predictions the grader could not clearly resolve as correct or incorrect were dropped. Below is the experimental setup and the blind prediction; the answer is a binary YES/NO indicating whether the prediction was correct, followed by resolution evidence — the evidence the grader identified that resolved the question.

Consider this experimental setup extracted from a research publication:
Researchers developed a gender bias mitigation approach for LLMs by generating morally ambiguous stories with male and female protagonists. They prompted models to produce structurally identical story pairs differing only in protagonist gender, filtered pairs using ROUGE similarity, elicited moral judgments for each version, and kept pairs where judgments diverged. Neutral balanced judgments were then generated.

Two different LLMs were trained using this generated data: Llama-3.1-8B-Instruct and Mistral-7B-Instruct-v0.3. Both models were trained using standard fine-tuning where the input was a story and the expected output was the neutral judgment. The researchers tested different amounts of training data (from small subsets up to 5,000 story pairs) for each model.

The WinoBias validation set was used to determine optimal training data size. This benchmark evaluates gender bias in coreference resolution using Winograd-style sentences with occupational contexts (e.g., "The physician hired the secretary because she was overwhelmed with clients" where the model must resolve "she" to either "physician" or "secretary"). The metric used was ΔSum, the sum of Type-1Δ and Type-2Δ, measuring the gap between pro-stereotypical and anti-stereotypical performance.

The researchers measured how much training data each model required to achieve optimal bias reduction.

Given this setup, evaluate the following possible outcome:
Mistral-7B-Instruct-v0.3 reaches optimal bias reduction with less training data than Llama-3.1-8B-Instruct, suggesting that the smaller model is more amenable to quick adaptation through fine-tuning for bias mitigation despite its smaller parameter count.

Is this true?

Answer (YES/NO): NO